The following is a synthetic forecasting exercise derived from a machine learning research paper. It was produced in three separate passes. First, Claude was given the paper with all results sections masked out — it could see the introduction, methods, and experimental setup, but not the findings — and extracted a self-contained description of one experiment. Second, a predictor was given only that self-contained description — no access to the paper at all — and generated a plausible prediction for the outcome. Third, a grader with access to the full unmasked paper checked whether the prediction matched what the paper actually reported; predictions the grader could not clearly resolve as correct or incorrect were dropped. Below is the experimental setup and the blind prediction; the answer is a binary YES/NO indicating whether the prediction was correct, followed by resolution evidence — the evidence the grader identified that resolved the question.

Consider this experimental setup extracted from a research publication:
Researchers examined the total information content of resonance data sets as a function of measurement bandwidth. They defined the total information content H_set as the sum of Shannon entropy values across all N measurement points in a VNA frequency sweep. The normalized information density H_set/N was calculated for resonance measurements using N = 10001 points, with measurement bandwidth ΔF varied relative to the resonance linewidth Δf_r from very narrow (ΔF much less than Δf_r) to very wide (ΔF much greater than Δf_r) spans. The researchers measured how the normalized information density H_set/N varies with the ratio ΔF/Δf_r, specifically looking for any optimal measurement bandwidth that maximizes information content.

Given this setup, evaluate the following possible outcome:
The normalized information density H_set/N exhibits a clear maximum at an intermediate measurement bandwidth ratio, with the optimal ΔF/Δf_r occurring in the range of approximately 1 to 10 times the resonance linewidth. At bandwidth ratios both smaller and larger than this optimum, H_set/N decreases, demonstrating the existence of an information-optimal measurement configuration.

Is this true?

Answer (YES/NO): YES